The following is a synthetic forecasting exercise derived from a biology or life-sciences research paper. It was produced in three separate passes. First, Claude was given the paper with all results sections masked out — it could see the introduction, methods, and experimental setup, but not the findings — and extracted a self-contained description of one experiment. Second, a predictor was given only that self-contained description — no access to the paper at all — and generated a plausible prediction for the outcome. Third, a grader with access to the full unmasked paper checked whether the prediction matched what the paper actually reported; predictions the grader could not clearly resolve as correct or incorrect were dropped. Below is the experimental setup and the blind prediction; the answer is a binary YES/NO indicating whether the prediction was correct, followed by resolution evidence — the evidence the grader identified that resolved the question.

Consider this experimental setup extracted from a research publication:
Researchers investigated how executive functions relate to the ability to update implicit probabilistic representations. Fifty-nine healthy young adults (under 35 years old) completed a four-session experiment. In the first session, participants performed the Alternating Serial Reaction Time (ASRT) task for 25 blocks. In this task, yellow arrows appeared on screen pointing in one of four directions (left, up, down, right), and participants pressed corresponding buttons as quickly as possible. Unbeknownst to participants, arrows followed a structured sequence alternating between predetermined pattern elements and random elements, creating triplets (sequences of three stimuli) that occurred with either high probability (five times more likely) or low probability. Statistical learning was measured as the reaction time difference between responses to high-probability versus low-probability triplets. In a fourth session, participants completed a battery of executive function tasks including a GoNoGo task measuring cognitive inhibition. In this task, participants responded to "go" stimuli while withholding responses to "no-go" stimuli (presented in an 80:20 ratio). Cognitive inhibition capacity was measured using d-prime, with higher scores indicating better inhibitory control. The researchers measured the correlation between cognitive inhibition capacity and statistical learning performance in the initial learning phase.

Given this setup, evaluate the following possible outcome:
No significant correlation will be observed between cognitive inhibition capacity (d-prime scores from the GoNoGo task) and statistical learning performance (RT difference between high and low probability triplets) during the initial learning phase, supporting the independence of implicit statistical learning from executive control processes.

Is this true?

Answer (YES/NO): YES